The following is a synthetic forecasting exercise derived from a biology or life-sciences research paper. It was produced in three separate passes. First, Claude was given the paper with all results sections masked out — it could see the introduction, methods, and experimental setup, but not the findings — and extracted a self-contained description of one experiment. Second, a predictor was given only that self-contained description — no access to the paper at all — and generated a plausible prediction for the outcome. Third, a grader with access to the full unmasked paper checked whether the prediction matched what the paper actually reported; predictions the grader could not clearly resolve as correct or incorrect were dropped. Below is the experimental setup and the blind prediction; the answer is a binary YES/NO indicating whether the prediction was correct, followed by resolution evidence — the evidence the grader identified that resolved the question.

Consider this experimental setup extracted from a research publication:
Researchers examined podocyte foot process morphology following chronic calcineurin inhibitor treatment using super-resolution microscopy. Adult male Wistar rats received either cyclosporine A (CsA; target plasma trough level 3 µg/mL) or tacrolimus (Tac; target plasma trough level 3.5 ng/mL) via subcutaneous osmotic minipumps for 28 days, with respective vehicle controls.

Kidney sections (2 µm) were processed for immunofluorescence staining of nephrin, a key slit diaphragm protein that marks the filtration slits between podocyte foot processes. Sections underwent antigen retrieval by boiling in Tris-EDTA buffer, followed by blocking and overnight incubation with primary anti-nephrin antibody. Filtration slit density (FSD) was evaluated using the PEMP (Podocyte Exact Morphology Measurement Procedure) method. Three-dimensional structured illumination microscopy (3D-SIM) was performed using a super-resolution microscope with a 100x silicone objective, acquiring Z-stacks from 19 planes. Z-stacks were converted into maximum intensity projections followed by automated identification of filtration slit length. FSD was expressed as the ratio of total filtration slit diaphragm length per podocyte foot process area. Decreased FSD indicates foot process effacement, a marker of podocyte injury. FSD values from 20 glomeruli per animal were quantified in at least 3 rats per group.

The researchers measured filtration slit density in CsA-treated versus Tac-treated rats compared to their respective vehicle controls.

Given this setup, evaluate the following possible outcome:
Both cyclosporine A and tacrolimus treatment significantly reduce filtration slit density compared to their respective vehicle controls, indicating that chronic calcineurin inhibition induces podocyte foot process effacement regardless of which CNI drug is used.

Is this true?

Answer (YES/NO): YES